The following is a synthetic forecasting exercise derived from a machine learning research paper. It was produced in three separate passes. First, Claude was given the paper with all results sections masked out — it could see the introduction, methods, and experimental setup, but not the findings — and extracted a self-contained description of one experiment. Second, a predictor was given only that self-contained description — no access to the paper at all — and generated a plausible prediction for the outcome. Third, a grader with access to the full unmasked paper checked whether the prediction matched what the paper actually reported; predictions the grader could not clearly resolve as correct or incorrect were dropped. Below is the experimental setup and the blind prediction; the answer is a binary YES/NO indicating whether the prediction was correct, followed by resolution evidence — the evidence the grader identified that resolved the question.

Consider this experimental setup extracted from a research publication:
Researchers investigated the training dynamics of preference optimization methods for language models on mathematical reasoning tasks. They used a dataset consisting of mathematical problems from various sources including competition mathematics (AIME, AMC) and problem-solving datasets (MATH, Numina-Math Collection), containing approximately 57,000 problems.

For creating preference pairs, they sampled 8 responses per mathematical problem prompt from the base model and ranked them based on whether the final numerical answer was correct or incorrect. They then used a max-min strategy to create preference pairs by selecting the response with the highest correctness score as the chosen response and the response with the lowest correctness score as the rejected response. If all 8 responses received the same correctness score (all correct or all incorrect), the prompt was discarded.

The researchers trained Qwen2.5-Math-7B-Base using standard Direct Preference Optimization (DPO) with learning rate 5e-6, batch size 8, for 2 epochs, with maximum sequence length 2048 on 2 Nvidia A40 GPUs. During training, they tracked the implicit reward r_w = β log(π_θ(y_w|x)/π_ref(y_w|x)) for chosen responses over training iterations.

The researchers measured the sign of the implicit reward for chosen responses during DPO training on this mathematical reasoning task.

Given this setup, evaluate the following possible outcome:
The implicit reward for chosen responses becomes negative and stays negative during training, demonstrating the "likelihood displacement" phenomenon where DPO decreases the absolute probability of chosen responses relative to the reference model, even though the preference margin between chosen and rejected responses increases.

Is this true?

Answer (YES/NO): YES